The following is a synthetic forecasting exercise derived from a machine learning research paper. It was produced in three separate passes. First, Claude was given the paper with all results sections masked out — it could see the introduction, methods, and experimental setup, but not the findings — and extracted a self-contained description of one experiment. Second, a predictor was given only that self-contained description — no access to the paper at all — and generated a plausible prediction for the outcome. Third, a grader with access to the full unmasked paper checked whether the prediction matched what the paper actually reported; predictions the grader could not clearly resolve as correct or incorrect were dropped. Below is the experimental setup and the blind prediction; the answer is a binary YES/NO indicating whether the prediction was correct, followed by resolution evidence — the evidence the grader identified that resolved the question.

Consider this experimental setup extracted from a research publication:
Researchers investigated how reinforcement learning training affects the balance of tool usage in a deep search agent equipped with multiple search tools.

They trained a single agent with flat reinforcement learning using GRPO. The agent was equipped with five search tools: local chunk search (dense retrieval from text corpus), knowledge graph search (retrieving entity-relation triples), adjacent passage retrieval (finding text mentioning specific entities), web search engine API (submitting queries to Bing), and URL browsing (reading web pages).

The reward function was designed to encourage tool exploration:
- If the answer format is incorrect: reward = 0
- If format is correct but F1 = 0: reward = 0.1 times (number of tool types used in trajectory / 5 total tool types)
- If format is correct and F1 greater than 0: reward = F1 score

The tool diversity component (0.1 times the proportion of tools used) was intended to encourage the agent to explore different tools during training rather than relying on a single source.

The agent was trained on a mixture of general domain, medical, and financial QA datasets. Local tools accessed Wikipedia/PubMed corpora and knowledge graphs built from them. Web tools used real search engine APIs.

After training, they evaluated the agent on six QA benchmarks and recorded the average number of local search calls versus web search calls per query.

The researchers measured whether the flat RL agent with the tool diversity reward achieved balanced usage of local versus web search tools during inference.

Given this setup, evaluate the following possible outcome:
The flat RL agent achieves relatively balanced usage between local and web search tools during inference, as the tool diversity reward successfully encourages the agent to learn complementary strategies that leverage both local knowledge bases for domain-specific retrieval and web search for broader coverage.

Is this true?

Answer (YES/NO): NO